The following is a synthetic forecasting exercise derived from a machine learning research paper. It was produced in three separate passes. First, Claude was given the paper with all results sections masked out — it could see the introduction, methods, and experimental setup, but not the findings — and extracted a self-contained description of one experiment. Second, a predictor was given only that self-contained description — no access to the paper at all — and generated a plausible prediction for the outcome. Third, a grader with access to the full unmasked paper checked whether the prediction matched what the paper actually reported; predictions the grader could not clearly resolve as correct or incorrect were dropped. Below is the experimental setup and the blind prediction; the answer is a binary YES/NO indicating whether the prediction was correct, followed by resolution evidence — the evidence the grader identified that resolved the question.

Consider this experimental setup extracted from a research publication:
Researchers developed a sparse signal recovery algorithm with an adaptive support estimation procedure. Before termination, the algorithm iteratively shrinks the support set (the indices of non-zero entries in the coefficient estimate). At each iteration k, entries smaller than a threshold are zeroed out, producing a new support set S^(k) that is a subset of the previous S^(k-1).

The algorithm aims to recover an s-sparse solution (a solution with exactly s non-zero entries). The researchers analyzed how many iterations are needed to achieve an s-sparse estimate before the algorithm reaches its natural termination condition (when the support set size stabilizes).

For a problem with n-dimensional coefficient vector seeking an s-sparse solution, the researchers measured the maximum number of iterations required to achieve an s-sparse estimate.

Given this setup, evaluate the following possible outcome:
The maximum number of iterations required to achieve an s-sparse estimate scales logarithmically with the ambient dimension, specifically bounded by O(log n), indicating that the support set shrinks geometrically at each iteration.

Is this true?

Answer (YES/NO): NO